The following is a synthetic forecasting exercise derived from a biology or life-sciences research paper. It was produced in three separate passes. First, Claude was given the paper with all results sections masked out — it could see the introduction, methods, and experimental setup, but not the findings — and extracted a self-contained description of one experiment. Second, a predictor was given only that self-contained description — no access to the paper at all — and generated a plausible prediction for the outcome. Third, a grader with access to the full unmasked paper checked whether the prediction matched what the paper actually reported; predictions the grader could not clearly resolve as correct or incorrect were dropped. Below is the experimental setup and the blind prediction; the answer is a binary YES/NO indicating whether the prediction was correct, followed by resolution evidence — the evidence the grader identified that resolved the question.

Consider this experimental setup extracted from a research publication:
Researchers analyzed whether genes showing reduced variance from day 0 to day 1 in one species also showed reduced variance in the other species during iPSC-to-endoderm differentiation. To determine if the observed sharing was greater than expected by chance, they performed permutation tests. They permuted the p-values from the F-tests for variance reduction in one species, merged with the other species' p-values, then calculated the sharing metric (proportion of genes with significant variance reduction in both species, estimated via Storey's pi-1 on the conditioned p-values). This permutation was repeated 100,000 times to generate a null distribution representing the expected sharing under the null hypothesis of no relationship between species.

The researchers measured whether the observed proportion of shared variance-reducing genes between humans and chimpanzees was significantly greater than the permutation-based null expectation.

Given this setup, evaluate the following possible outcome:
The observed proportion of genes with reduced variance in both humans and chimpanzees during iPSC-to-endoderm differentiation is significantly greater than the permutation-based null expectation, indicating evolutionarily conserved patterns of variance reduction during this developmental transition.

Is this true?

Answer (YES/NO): YES